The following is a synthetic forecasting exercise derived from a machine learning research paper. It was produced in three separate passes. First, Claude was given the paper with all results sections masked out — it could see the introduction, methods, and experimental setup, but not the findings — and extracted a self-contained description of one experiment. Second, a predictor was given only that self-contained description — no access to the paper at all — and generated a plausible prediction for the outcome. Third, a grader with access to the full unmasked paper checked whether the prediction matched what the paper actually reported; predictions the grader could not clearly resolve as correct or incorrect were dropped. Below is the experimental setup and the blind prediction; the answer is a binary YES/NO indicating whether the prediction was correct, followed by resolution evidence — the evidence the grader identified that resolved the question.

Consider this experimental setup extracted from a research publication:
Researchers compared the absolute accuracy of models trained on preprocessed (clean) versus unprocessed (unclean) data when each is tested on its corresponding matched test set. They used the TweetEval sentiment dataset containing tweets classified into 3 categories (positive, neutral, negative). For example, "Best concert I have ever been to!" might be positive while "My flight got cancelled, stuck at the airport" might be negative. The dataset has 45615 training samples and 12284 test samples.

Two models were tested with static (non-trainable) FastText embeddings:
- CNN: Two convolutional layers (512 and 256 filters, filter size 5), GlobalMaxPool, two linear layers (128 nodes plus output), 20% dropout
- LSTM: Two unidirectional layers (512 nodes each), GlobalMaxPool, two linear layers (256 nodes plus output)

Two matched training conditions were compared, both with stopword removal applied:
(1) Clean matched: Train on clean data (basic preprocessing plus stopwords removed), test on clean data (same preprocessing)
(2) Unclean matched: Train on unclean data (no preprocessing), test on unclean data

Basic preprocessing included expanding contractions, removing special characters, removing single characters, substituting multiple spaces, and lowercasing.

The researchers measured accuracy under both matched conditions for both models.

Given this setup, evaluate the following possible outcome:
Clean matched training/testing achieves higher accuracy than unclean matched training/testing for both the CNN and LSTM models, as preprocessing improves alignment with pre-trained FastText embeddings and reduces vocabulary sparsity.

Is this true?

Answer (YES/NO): NO